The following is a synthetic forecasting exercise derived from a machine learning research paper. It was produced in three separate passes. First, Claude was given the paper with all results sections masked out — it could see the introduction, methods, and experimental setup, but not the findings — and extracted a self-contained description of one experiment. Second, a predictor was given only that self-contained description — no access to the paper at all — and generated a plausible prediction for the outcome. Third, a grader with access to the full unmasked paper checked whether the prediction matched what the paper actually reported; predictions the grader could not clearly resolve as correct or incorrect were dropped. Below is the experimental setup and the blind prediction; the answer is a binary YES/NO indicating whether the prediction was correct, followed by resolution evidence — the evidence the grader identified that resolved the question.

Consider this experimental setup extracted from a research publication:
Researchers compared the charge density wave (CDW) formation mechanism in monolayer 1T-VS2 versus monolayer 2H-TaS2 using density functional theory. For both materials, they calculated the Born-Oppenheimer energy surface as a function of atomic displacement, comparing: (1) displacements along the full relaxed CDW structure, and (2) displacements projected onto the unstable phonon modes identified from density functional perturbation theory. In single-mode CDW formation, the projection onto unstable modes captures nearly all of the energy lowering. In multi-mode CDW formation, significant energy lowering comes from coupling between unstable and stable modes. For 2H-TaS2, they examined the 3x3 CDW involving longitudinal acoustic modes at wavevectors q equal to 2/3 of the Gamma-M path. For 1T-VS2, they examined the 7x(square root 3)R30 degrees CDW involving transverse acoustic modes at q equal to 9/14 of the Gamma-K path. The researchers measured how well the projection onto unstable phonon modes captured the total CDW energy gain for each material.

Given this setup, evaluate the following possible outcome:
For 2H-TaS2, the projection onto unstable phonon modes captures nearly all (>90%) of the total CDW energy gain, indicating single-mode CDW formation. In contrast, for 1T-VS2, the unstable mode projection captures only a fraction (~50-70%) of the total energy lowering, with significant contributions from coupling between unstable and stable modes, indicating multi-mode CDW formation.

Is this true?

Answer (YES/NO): NO